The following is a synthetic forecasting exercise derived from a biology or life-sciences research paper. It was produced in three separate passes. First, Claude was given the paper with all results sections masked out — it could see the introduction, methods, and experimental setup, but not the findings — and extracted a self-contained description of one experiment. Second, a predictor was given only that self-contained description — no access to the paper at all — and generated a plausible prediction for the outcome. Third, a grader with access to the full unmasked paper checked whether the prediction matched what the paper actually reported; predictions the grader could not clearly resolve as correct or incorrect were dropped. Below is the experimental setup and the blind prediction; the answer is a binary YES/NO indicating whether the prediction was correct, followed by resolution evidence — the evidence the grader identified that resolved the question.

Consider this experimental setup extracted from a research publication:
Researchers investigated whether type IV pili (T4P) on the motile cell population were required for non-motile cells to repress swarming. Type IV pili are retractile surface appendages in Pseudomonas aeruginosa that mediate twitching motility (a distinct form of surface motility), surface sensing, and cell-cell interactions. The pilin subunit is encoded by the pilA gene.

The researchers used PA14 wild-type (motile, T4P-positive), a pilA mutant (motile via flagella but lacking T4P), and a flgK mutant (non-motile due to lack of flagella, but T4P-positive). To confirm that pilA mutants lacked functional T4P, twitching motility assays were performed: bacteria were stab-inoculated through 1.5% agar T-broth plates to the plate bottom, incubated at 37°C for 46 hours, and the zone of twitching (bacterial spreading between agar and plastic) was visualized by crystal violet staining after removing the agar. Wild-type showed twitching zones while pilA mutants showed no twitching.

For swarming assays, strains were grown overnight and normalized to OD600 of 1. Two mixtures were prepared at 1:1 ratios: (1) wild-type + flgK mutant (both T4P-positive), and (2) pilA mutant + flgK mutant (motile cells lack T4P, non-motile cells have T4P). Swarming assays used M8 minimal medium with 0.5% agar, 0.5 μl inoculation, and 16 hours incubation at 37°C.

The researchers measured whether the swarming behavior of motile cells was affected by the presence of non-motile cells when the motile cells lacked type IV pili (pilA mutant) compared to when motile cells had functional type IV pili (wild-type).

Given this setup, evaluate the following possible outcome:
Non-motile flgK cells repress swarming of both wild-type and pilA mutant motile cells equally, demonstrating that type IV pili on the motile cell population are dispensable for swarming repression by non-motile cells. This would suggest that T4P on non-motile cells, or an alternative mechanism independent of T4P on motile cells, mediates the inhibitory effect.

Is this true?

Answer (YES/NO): NO